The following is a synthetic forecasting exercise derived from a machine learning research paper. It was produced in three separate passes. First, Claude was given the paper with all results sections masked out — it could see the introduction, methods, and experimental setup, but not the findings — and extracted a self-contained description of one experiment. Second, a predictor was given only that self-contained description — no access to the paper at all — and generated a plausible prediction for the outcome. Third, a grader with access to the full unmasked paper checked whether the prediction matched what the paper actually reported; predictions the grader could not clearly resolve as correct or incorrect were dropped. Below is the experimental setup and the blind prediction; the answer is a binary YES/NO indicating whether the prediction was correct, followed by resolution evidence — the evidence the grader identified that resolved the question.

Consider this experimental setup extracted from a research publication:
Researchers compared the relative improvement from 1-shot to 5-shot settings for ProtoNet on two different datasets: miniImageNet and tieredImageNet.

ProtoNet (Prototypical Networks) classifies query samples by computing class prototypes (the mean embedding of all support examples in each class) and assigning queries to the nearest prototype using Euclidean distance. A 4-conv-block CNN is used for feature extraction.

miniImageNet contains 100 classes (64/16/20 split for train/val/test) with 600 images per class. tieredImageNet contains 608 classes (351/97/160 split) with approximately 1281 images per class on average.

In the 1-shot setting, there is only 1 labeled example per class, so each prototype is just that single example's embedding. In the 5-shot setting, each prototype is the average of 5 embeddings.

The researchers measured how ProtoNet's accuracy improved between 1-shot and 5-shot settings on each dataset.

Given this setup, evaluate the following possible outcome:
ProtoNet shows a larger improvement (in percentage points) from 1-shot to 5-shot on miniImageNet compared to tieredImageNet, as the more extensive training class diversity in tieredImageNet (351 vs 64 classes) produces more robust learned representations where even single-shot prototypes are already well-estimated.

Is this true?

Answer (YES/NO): NO